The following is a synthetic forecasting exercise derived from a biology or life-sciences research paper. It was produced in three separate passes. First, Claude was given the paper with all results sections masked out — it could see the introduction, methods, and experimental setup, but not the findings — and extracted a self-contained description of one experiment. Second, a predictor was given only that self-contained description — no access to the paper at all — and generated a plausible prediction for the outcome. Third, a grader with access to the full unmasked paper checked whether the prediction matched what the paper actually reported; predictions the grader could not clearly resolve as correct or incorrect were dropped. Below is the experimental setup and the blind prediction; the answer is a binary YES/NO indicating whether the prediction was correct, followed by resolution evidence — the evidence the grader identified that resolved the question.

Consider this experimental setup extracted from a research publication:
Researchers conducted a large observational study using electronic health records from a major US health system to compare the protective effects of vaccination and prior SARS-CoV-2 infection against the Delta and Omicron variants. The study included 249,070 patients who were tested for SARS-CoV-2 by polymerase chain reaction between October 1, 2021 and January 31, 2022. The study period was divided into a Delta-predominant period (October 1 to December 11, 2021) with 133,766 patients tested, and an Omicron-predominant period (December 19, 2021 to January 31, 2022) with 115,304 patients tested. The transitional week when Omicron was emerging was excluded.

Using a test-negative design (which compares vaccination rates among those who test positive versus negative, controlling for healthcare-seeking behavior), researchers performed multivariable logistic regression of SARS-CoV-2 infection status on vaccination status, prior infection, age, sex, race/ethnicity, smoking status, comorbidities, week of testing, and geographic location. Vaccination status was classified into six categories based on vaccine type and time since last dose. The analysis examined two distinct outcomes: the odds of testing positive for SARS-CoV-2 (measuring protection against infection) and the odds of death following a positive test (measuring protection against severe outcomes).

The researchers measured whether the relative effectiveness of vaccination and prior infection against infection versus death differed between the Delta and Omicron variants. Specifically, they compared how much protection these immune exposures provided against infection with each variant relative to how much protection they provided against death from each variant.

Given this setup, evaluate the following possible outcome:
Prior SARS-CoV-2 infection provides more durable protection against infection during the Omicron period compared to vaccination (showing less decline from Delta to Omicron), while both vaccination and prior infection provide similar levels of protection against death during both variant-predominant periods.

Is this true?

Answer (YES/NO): NO